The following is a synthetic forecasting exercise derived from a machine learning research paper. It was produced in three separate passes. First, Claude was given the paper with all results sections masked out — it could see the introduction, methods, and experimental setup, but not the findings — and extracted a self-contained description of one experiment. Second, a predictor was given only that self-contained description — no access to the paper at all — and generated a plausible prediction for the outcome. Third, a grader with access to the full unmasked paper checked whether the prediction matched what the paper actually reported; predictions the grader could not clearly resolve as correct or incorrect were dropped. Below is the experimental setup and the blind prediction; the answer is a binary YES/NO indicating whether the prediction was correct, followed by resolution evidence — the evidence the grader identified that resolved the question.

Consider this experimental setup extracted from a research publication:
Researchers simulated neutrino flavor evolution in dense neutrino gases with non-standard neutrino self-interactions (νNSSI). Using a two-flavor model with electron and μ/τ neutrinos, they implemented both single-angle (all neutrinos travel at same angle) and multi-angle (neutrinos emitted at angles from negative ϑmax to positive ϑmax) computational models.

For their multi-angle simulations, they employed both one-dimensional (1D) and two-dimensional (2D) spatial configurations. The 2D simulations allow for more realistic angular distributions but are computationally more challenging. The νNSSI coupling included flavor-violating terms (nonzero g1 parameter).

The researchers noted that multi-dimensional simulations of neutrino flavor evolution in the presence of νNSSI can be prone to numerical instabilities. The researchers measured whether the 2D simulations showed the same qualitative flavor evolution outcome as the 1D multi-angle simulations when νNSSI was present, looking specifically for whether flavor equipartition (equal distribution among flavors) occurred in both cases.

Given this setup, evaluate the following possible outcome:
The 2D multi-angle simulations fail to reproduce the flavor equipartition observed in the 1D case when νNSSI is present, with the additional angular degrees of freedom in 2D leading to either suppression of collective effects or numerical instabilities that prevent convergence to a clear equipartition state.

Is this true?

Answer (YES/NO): NO